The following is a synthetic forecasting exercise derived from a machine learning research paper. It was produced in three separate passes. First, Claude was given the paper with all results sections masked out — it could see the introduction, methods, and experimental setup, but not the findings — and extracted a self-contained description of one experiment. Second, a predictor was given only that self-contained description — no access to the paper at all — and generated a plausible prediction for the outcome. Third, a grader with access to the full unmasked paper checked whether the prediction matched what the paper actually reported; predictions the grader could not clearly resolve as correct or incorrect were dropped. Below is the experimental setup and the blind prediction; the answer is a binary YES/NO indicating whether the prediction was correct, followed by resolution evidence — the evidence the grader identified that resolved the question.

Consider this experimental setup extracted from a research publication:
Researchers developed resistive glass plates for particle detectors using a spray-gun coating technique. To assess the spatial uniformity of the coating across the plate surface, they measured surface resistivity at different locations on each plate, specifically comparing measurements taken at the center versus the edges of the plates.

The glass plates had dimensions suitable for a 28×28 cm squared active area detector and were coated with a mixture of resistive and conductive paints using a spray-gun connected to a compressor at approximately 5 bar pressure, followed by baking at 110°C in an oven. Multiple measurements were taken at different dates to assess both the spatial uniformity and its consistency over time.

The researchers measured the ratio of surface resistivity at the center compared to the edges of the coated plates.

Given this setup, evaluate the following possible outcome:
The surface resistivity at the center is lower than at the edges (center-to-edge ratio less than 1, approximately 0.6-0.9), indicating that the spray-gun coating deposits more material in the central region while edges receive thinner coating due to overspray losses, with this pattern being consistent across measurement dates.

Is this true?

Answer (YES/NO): NO